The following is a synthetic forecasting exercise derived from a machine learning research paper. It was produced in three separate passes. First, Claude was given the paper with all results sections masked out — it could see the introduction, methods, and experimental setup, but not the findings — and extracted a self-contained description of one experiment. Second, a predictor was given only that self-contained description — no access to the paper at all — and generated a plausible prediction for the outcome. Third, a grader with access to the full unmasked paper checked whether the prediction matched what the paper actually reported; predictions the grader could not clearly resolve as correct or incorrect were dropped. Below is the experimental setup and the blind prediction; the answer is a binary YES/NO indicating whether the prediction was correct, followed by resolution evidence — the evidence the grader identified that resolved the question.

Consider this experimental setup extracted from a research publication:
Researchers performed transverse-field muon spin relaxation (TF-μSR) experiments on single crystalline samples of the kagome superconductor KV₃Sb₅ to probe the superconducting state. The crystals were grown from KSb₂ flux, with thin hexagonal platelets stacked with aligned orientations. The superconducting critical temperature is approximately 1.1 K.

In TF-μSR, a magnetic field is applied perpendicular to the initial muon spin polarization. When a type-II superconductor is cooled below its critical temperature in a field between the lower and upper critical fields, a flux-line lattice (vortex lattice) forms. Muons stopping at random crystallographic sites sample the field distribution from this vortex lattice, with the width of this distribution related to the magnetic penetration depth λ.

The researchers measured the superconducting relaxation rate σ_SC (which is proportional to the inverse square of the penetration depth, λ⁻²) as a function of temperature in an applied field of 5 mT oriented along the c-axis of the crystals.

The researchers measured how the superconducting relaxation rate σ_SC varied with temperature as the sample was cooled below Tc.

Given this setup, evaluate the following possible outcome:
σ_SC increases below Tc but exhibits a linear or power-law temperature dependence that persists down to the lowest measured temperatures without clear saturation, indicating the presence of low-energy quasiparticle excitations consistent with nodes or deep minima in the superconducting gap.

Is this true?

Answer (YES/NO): NO